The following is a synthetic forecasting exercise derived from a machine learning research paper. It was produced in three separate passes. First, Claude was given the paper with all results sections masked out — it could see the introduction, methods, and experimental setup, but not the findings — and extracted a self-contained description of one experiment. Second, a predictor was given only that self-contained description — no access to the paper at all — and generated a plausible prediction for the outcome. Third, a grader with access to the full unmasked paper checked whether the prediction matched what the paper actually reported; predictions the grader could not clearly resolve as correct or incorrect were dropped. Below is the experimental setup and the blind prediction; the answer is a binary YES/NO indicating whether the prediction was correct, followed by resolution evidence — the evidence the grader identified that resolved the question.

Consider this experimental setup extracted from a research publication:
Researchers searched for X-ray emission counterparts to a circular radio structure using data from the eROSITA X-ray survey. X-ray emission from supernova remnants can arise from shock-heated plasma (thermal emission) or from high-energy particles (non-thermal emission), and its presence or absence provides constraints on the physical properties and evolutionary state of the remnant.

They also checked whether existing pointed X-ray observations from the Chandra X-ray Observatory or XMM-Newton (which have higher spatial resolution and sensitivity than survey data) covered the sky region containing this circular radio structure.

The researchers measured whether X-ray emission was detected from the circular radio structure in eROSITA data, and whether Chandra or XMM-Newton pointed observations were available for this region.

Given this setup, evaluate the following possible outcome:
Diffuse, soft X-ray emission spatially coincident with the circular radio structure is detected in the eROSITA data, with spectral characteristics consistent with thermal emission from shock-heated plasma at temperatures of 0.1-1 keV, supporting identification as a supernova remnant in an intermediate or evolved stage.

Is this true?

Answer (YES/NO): NO